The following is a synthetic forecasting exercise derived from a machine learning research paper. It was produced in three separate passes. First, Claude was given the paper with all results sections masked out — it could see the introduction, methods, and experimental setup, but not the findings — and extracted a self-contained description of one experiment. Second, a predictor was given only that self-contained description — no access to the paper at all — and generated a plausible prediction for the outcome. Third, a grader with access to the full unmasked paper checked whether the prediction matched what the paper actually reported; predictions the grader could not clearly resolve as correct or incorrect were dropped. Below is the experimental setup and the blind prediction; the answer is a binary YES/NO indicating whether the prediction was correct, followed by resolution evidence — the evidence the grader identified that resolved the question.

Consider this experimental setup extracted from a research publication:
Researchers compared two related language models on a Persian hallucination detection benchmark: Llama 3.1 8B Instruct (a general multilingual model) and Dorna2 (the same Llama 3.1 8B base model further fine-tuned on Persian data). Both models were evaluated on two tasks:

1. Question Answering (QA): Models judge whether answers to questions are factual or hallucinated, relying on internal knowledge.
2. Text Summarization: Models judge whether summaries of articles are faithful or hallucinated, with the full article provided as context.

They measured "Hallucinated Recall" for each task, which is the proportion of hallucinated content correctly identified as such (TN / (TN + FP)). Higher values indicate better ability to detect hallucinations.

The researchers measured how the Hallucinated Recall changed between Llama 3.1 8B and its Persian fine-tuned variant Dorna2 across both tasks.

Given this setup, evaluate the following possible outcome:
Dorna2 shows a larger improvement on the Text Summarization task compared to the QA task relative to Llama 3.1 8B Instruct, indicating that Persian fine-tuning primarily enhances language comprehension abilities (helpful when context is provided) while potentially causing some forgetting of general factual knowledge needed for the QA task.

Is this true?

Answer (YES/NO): NO